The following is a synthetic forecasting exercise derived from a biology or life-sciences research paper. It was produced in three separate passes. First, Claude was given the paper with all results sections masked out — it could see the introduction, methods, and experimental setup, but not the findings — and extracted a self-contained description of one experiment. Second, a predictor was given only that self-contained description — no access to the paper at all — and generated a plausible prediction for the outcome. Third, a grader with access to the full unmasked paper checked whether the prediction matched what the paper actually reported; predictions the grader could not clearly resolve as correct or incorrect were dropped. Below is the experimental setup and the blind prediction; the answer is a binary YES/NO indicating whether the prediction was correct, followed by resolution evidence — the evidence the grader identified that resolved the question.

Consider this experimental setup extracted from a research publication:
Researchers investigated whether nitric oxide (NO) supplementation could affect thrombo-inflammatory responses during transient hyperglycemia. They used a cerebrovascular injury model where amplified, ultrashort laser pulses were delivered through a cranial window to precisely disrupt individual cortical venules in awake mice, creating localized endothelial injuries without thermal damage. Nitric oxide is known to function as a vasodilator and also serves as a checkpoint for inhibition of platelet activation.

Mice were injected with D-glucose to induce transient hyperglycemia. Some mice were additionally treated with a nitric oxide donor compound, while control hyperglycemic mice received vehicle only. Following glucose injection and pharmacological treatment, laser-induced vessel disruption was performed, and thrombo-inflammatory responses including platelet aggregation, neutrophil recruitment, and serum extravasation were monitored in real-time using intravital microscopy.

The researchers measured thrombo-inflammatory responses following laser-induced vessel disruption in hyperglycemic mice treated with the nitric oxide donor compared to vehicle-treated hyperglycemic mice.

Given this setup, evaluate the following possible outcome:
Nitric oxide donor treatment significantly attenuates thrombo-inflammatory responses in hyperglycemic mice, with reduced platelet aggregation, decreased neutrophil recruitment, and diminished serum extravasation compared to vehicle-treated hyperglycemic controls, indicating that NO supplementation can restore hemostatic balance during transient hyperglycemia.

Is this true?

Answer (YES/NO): NO